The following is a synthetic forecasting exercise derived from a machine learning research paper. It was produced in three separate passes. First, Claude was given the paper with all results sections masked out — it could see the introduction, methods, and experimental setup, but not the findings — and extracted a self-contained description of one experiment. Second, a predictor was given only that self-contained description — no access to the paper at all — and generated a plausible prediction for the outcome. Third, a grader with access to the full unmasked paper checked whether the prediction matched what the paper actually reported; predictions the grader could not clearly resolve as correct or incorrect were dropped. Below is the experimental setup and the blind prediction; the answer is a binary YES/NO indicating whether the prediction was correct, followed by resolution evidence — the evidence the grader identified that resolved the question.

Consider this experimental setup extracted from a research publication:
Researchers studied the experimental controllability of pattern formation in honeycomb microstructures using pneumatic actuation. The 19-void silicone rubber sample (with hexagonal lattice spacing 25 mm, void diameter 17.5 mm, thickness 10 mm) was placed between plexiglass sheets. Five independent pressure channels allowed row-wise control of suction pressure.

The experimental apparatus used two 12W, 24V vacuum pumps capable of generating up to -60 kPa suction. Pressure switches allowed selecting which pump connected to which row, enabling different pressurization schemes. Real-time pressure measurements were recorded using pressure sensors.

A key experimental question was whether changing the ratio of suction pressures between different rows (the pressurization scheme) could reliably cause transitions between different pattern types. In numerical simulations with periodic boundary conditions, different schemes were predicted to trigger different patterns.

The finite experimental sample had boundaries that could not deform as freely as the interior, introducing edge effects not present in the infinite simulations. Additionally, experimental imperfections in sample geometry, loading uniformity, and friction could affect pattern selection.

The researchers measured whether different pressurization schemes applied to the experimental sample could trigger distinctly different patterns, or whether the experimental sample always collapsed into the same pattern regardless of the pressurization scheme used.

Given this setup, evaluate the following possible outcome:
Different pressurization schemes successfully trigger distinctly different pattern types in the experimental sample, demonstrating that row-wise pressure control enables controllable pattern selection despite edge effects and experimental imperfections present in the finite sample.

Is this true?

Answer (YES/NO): YES